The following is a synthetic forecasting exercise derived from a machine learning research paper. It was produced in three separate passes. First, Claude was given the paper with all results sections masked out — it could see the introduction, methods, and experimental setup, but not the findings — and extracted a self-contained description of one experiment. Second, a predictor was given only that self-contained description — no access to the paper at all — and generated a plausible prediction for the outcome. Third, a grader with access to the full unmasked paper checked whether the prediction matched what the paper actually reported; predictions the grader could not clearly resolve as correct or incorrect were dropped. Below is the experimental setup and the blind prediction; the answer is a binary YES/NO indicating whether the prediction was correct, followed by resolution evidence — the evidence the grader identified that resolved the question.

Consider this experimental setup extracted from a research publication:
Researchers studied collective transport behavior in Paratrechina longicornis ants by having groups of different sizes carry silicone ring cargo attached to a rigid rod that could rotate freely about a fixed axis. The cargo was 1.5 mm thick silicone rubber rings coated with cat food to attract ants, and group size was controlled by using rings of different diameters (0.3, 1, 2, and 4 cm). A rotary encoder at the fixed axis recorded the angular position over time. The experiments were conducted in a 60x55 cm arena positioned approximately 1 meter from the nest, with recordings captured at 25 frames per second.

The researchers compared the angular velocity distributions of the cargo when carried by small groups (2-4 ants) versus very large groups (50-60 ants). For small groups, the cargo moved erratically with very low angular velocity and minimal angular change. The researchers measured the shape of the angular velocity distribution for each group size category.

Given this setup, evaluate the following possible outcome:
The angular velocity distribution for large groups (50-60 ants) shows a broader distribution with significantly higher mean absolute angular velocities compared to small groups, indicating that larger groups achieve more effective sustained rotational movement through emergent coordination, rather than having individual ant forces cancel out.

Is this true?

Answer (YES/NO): NO